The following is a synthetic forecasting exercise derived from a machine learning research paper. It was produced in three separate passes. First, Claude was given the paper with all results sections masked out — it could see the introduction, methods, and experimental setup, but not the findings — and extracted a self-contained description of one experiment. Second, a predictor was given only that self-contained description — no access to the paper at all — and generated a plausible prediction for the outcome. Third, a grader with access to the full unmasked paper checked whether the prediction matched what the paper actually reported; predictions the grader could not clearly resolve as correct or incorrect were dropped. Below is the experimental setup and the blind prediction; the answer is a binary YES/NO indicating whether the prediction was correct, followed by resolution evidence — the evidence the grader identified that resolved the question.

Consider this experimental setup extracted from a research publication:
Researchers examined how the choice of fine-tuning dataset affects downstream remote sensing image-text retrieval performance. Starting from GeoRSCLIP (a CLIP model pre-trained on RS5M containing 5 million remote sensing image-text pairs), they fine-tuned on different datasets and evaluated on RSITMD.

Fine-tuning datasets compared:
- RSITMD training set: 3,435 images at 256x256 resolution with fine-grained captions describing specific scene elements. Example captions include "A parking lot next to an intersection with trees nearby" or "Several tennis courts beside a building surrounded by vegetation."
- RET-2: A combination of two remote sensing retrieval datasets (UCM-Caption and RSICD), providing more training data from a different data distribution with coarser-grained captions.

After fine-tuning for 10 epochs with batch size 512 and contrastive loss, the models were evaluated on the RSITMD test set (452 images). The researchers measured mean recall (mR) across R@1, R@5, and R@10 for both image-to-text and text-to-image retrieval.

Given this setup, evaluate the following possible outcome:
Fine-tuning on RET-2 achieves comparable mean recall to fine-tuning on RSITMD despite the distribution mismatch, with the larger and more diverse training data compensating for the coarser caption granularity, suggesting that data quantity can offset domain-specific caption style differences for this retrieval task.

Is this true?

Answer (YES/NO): NO